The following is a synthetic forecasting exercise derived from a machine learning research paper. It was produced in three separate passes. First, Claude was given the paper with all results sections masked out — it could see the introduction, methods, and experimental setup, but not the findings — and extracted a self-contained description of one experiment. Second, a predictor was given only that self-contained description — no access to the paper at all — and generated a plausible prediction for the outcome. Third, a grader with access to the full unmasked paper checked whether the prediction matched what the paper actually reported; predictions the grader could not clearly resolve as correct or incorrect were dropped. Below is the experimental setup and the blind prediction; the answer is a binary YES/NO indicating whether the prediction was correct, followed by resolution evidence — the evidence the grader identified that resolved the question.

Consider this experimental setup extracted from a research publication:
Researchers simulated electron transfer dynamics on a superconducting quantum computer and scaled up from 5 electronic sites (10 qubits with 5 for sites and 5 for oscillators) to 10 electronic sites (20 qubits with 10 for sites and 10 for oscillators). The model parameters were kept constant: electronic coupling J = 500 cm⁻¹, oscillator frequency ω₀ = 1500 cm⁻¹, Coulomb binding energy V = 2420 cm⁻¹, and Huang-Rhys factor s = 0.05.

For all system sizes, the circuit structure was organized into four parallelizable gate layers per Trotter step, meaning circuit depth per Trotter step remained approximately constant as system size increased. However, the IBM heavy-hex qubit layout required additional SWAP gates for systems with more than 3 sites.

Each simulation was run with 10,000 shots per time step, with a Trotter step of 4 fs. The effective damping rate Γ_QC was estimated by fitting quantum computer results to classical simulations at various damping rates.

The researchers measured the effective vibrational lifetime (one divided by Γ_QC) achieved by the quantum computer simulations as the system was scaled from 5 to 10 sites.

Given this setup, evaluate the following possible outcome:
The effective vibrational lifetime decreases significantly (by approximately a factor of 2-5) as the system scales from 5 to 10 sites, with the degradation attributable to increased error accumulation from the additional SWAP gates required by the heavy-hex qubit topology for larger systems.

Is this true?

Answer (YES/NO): NO